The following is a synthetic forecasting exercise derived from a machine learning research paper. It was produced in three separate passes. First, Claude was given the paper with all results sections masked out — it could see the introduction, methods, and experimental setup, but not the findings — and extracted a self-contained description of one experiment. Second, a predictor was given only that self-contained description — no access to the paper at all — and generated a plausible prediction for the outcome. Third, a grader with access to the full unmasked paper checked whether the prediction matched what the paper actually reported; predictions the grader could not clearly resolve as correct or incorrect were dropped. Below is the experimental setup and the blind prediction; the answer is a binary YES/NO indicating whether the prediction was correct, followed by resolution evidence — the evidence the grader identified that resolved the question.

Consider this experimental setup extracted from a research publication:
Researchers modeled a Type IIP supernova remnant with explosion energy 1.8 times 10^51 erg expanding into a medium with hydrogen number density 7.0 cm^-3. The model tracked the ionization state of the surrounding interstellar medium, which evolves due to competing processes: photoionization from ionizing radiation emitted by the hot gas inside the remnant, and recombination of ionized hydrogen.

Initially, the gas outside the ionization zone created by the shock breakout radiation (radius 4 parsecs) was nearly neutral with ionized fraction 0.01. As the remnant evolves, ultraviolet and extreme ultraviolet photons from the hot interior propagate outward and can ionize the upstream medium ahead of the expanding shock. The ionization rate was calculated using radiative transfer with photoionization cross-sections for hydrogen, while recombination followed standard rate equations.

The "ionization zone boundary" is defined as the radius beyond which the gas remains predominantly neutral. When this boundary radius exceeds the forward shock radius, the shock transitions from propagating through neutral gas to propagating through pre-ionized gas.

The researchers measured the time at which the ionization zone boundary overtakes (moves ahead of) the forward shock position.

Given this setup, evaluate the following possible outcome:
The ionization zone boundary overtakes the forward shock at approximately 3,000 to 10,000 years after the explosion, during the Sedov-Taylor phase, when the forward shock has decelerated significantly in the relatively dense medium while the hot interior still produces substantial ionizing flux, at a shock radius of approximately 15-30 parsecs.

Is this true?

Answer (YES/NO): NO